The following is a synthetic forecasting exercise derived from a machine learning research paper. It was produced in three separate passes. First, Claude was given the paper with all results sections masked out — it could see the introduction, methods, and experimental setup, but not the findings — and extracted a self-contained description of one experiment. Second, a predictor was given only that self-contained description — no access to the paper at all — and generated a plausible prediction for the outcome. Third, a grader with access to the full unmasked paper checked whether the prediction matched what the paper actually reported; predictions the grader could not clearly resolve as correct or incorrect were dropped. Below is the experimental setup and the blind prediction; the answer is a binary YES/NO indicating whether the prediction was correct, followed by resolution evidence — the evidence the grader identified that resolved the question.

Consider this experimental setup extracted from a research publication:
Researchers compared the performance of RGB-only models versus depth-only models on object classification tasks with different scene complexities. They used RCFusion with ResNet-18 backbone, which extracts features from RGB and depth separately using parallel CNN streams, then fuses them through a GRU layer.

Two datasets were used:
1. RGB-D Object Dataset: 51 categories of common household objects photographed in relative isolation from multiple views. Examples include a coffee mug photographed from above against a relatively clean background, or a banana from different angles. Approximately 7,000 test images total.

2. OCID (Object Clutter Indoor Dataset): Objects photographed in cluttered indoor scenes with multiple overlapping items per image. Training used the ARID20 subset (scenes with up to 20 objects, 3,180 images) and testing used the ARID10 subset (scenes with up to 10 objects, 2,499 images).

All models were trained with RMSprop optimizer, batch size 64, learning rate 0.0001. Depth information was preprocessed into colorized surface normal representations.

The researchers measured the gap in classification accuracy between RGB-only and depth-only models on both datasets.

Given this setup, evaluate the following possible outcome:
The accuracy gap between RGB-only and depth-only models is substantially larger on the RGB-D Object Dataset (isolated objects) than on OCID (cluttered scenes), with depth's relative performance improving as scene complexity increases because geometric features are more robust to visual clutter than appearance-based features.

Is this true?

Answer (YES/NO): NO